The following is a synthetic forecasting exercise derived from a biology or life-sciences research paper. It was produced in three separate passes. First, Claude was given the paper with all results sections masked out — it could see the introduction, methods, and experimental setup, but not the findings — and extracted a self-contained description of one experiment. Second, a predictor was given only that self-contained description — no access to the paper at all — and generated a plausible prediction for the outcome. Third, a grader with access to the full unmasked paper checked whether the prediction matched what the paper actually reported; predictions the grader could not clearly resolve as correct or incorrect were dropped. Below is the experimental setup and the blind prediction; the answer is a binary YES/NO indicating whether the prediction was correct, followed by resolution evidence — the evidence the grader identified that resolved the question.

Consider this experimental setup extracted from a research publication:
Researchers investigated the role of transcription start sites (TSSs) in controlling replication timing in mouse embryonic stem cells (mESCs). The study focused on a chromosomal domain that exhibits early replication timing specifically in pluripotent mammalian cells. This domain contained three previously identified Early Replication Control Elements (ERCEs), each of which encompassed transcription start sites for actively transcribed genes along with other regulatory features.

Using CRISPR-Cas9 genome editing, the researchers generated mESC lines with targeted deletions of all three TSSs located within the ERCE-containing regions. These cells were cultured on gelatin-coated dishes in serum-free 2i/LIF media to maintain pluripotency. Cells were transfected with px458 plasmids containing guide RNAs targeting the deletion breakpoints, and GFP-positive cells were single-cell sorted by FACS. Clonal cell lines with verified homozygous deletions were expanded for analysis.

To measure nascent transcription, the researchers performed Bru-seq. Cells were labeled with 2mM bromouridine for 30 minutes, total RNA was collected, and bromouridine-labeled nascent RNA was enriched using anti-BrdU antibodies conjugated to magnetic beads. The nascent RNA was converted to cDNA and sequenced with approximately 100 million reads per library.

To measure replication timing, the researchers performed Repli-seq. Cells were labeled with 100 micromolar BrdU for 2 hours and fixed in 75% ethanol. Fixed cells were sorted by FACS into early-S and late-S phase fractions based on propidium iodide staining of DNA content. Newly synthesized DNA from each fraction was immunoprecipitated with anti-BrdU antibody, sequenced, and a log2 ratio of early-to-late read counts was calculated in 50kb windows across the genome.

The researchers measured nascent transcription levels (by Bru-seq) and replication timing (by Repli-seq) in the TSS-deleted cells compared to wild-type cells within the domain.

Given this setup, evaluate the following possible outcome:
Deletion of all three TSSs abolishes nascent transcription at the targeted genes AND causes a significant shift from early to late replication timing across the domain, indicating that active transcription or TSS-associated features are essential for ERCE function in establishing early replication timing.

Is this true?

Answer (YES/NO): NO